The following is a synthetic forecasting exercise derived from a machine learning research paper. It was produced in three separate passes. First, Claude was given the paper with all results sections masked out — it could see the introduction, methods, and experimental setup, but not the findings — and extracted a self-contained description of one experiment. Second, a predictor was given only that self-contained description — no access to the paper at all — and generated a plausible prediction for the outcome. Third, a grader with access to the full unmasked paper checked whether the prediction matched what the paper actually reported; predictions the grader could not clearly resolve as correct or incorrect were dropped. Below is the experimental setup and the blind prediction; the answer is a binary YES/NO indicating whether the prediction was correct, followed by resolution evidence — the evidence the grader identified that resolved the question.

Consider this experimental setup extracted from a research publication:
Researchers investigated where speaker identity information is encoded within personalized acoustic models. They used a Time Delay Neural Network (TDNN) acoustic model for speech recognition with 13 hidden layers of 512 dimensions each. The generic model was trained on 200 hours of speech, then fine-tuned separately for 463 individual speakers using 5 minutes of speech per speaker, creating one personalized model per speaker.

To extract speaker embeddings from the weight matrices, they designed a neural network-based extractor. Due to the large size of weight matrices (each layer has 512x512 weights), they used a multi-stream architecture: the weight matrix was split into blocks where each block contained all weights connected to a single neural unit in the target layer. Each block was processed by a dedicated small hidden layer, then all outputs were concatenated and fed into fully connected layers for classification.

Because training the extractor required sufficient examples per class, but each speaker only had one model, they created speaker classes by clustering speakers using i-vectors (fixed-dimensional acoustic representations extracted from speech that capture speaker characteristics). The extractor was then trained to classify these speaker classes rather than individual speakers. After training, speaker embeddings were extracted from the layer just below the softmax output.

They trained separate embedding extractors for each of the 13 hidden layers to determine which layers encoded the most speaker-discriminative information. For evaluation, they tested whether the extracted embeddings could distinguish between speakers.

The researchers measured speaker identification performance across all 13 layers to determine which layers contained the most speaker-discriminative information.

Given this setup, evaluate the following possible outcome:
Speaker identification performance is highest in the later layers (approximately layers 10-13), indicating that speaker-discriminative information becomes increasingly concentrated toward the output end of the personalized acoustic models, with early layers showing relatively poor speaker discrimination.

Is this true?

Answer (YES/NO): NO